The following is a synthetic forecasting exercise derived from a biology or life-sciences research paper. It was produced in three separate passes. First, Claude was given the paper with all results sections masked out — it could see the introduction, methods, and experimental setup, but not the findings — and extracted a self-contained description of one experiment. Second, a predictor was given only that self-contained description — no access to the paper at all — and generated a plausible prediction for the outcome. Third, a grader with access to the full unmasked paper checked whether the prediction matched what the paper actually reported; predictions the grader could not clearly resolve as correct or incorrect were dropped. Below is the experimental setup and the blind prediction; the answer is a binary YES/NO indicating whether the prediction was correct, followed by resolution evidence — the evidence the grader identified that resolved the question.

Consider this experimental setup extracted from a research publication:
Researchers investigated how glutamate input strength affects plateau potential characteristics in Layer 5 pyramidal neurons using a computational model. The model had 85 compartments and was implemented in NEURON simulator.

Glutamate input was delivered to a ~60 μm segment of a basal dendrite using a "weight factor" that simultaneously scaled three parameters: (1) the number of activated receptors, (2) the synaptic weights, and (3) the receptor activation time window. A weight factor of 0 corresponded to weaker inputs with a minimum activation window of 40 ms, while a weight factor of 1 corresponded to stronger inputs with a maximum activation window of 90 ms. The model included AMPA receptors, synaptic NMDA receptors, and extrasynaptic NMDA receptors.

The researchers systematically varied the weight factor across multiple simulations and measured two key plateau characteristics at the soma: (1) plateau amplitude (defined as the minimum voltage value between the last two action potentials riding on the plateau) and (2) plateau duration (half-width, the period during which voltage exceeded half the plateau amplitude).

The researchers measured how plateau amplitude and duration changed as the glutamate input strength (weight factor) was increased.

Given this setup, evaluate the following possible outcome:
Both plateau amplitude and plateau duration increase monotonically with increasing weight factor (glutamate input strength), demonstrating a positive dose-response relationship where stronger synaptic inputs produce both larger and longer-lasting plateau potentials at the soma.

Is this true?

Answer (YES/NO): NO